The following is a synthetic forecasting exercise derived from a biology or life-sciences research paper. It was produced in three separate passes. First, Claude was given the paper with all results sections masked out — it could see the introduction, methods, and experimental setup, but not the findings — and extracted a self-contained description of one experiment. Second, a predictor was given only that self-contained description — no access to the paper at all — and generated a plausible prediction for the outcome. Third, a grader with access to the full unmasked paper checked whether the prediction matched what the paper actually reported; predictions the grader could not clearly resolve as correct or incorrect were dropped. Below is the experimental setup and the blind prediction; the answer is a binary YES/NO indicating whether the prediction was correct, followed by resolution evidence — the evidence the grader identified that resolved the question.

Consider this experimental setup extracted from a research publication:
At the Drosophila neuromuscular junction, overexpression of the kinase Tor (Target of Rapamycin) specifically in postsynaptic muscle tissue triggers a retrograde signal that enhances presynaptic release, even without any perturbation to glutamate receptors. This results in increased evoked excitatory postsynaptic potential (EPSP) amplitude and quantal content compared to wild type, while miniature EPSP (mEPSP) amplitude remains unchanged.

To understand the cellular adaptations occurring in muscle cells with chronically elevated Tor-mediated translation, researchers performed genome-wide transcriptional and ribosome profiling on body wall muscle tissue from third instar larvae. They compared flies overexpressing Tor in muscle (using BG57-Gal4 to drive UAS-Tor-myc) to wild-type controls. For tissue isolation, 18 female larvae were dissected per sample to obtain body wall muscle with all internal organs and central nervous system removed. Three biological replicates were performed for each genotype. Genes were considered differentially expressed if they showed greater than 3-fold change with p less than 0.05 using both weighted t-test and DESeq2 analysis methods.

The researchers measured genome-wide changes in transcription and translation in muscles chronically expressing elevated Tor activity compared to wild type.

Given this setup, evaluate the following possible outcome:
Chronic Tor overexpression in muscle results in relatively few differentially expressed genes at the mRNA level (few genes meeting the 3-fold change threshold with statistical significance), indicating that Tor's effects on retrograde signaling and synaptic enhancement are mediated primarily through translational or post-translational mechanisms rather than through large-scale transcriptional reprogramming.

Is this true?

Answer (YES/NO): YES